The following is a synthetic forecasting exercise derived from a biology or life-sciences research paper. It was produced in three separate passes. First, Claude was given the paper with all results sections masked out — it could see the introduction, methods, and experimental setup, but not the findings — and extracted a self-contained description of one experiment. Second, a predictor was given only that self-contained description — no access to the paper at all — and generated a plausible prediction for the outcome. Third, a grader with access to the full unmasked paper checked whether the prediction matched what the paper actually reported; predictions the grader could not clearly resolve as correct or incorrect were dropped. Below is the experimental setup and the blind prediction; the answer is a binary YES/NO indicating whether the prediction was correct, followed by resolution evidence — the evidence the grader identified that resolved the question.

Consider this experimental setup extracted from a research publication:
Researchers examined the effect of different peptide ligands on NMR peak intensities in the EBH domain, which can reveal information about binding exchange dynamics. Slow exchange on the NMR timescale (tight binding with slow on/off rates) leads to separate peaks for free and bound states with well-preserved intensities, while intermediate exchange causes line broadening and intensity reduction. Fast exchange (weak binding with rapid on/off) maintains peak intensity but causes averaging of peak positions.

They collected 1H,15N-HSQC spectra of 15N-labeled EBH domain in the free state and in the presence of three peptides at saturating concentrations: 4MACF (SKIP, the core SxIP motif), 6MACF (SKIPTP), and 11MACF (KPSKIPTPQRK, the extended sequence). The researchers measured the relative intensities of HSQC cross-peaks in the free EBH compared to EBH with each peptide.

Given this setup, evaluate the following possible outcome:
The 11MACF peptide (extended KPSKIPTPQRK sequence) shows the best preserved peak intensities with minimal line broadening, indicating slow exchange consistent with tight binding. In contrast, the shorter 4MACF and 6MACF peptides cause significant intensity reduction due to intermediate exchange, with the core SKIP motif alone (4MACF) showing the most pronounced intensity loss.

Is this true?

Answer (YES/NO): NO